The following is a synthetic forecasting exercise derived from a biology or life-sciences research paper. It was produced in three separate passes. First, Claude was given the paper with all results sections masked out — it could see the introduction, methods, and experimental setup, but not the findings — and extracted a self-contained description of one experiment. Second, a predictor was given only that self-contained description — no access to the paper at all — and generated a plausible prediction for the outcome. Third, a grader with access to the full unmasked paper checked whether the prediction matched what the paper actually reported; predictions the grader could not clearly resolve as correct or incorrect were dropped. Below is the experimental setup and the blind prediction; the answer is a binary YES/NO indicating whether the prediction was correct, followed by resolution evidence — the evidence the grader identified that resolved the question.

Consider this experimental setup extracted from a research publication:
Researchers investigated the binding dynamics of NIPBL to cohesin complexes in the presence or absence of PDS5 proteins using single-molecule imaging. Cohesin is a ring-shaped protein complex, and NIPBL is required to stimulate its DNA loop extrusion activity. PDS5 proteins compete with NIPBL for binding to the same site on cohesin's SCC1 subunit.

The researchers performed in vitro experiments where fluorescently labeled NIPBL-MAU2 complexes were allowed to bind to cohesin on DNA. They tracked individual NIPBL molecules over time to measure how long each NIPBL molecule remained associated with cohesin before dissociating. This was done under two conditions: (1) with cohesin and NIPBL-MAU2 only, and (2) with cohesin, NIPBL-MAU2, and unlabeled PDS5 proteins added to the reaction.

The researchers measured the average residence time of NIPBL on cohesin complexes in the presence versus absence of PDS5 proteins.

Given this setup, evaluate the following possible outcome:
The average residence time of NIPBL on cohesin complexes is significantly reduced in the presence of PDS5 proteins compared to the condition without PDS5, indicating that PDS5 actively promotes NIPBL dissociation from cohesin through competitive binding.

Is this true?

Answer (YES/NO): YES